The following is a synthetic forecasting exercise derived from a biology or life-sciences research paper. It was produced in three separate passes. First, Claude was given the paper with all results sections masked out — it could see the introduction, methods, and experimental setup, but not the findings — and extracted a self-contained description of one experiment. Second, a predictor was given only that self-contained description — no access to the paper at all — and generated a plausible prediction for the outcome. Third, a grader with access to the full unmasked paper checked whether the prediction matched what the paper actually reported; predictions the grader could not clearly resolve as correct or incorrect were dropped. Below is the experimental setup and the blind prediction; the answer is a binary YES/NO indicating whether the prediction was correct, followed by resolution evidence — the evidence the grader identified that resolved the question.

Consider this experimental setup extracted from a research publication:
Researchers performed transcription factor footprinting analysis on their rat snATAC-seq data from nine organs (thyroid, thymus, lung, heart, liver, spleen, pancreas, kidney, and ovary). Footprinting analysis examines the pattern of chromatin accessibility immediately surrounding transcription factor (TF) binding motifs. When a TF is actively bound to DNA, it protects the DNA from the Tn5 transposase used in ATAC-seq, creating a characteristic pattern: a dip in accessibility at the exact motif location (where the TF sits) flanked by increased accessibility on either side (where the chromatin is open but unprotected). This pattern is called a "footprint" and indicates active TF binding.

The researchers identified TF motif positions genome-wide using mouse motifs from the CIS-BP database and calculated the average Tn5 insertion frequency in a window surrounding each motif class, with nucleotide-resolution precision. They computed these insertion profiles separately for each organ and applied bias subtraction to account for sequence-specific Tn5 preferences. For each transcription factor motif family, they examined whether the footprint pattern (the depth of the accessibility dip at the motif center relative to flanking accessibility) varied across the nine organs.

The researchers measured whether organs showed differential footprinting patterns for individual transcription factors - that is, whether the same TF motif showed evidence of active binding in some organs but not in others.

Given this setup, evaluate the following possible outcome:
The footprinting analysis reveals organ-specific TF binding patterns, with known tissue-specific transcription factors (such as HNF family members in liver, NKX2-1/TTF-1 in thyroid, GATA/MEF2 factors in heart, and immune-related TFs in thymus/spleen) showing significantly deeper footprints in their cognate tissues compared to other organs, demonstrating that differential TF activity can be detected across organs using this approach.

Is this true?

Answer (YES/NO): NO